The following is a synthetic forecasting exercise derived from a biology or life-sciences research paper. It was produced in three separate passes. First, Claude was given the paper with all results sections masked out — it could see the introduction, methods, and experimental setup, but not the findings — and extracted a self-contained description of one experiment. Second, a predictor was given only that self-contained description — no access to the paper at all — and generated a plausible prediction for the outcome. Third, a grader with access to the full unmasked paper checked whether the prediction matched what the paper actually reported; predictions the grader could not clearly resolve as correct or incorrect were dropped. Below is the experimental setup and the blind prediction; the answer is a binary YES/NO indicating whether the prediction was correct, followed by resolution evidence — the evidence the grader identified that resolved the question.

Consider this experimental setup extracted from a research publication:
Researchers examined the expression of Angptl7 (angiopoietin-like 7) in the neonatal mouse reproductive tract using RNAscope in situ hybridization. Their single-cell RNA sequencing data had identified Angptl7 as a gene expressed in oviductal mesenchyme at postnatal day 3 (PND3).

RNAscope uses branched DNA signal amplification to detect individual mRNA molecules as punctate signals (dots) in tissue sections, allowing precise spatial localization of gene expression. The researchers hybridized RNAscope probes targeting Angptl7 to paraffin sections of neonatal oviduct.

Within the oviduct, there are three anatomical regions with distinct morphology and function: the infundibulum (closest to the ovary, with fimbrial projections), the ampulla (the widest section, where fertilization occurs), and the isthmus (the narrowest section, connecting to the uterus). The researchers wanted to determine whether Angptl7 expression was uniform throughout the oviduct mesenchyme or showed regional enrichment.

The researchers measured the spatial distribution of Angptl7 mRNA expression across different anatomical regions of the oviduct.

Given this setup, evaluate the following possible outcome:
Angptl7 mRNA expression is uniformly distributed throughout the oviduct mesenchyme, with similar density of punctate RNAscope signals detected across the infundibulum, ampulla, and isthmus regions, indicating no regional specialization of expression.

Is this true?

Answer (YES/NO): NO